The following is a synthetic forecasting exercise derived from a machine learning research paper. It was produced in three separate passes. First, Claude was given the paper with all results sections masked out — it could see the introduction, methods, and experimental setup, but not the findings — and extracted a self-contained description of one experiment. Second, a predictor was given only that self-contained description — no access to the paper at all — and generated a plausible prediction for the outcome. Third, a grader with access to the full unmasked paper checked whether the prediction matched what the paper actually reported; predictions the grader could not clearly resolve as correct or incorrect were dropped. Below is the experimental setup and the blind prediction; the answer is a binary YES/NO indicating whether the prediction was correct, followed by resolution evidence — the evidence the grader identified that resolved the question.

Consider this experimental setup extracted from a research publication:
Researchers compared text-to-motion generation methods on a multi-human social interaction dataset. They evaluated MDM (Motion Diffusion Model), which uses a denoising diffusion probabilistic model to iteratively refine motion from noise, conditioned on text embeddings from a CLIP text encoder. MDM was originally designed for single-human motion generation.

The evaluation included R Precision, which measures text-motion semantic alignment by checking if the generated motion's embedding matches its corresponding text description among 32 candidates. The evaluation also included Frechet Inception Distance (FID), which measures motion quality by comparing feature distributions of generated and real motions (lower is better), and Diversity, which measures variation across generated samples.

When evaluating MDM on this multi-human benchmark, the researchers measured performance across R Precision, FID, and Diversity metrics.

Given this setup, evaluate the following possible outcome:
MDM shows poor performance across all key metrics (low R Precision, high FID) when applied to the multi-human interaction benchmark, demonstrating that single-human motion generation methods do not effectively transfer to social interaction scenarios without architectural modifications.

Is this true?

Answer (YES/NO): NO